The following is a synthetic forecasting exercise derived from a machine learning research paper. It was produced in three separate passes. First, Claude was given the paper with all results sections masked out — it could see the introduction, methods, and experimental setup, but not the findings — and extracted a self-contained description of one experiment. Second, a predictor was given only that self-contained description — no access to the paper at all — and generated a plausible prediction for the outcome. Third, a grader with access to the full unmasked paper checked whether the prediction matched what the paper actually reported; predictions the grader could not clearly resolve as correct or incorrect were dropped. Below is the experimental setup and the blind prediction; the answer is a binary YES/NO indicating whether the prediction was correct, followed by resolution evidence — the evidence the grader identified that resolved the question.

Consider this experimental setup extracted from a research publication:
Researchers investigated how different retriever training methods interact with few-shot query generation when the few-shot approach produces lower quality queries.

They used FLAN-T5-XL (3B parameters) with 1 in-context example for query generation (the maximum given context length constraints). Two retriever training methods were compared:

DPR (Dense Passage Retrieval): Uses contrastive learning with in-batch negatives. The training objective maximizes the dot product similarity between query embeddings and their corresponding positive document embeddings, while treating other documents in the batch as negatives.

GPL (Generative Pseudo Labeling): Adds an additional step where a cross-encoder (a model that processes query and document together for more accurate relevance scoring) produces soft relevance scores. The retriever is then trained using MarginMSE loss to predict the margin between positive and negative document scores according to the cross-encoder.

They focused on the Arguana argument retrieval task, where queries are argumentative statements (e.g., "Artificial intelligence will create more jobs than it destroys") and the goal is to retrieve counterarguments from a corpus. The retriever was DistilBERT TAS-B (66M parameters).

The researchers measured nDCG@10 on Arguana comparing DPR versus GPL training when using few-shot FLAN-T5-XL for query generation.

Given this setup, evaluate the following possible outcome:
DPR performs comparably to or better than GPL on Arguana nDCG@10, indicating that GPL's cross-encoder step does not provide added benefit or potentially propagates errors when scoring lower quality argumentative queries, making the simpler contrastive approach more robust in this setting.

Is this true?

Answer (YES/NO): YES